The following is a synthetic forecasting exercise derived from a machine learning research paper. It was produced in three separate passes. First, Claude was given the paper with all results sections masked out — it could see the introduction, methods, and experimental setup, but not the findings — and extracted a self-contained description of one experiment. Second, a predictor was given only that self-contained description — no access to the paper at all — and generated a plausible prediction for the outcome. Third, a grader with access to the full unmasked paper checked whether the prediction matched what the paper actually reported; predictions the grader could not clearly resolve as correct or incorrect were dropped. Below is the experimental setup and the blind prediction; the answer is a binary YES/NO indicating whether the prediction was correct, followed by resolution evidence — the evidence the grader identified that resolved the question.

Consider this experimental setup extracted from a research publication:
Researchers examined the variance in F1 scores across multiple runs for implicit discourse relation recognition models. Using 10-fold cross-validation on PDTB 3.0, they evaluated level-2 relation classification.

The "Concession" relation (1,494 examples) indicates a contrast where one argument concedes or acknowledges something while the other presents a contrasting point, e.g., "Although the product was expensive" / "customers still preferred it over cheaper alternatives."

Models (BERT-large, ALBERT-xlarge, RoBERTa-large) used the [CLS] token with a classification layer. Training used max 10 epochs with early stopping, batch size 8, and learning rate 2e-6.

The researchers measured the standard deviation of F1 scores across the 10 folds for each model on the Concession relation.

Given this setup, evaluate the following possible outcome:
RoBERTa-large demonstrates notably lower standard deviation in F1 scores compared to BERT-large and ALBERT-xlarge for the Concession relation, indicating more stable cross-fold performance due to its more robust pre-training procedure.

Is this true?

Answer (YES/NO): NO